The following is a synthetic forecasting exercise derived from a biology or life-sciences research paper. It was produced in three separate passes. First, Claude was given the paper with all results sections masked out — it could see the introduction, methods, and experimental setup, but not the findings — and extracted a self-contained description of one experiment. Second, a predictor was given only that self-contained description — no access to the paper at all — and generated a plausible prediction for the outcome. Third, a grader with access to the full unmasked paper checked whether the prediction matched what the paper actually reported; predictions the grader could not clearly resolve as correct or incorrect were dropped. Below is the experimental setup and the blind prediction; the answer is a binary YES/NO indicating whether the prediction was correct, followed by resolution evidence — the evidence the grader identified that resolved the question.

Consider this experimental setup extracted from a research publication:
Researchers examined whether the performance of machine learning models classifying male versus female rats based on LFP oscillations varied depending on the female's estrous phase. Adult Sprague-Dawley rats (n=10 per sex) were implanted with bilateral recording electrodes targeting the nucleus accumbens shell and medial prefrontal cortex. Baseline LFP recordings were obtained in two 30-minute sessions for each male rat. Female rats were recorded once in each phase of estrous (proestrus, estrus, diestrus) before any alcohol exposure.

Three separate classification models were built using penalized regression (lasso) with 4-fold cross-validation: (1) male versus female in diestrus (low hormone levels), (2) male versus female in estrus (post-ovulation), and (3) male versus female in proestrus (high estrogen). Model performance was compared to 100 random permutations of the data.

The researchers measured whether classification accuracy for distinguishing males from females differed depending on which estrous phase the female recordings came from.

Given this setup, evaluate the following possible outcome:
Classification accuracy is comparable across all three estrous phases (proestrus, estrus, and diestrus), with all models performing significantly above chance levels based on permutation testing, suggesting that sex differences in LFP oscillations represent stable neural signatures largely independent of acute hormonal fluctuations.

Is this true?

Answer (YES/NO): NO